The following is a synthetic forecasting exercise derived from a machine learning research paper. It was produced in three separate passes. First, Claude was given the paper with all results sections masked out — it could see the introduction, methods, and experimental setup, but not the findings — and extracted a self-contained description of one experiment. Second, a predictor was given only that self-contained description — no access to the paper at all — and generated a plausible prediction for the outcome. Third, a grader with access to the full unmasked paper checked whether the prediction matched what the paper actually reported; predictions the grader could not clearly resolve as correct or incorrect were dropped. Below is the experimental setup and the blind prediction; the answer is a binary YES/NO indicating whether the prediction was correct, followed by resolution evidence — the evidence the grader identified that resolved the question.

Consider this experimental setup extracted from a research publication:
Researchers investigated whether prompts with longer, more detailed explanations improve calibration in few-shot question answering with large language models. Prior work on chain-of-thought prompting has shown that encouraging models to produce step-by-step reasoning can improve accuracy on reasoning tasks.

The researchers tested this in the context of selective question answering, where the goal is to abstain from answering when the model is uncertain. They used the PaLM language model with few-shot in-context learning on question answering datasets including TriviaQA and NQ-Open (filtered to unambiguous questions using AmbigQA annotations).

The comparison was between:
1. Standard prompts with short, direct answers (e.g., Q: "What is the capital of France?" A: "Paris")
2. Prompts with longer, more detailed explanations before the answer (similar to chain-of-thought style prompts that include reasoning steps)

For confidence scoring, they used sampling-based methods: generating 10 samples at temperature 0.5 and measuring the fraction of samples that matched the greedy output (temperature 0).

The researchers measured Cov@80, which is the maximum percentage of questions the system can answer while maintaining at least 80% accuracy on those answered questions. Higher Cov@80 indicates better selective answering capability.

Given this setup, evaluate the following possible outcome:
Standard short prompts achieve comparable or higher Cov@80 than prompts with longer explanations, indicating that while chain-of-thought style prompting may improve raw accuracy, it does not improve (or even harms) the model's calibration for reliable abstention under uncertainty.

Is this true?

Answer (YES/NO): YES